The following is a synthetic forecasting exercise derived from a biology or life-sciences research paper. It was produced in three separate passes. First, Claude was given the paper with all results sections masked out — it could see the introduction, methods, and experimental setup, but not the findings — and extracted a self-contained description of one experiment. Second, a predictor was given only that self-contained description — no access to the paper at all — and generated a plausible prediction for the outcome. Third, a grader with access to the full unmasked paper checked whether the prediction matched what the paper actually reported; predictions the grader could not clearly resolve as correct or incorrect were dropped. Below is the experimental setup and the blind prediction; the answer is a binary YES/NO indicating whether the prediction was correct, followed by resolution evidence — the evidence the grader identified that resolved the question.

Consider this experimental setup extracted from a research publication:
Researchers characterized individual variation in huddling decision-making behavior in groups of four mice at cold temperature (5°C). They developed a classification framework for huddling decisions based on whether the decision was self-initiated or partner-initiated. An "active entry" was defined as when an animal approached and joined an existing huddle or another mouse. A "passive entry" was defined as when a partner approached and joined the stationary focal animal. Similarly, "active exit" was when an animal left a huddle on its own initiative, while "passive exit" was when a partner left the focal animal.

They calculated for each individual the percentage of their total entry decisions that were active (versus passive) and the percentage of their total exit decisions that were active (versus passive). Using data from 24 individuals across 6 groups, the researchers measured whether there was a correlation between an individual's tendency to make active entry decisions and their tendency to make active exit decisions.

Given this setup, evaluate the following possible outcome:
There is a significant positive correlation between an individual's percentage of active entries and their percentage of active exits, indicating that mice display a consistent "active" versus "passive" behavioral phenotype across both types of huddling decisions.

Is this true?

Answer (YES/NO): YES